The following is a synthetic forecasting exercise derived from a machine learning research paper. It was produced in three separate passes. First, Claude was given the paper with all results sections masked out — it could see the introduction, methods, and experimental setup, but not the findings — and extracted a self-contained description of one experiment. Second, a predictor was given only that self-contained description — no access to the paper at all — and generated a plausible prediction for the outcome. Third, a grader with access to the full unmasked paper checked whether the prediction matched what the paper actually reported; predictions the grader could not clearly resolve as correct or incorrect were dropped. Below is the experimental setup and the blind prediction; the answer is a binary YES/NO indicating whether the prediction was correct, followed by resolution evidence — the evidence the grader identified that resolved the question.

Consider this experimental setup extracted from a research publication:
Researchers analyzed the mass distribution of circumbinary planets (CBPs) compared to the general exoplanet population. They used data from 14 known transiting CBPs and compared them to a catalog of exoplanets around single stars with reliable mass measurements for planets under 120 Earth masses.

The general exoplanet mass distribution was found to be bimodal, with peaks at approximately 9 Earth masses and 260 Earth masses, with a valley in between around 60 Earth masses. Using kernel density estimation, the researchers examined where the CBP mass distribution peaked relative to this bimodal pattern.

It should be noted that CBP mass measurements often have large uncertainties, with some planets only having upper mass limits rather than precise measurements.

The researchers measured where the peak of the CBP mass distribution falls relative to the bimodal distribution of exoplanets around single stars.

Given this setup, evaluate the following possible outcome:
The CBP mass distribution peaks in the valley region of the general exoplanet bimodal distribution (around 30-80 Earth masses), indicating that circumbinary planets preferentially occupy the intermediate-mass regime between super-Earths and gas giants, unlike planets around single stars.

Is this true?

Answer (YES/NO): YES